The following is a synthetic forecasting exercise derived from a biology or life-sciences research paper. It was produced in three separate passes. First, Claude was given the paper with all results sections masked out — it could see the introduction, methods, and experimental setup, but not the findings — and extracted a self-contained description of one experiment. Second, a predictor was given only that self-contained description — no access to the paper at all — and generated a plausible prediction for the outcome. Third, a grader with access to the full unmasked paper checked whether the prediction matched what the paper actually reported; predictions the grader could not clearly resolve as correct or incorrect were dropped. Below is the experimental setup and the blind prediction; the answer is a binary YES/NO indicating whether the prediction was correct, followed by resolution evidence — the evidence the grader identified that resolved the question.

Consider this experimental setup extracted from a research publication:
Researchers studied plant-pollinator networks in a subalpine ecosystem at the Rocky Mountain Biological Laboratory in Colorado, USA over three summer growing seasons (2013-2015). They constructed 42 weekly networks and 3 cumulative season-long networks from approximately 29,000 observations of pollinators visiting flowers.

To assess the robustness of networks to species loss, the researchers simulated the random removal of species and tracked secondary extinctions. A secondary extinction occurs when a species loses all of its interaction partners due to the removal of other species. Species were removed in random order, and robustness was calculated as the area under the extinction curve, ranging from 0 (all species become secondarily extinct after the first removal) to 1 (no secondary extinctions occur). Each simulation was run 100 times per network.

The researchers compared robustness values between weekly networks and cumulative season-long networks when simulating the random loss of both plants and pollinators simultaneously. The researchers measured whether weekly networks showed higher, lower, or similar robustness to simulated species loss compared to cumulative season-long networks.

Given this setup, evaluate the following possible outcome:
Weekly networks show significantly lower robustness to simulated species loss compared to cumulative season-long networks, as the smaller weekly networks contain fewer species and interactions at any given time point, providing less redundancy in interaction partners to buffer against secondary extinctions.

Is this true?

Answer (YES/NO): YES